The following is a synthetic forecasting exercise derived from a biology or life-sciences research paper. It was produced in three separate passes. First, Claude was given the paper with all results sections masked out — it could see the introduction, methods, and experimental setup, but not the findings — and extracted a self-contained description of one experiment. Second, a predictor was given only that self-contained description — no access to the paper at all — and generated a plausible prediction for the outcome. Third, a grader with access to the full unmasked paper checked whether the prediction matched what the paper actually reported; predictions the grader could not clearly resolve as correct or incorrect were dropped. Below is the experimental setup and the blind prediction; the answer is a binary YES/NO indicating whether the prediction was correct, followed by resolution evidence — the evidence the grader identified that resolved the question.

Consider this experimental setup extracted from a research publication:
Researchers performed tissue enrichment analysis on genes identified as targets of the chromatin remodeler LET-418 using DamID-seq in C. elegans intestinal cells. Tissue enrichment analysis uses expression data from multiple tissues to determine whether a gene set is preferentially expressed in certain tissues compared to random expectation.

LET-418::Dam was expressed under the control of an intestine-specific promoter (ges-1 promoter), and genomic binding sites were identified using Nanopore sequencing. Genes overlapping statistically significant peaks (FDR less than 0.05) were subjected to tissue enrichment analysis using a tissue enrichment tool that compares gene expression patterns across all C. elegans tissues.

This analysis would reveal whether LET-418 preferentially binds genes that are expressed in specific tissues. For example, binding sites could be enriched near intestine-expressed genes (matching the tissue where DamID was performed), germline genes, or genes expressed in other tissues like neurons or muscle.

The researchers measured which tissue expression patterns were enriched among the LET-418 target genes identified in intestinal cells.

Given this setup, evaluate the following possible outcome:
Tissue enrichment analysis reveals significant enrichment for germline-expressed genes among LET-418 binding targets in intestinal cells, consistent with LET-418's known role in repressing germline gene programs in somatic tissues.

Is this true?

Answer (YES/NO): YES